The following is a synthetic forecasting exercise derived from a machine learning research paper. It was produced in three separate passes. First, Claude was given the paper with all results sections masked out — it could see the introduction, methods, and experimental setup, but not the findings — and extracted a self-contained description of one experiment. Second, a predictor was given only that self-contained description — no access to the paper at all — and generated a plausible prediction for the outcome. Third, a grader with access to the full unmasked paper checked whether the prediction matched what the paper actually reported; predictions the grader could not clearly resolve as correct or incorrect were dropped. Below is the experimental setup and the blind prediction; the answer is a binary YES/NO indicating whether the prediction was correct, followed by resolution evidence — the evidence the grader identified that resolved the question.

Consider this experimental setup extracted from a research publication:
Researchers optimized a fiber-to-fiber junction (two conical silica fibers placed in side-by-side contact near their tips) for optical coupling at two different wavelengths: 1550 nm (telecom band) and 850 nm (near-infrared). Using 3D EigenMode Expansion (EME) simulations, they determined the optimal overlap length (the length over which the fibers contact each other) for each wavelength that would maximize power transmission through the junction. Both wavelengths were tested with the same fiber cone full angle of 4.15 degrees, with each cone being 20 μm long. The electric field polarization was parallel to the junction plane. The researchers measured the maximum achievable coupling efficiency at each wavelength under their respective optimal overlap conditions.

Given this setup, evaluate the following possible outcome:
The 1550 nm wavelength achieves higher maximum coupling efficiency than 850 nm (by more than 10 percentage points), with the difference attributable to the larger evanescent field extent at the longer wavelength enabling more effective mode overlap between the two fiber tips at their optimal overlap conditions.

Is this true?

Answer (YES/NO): NO